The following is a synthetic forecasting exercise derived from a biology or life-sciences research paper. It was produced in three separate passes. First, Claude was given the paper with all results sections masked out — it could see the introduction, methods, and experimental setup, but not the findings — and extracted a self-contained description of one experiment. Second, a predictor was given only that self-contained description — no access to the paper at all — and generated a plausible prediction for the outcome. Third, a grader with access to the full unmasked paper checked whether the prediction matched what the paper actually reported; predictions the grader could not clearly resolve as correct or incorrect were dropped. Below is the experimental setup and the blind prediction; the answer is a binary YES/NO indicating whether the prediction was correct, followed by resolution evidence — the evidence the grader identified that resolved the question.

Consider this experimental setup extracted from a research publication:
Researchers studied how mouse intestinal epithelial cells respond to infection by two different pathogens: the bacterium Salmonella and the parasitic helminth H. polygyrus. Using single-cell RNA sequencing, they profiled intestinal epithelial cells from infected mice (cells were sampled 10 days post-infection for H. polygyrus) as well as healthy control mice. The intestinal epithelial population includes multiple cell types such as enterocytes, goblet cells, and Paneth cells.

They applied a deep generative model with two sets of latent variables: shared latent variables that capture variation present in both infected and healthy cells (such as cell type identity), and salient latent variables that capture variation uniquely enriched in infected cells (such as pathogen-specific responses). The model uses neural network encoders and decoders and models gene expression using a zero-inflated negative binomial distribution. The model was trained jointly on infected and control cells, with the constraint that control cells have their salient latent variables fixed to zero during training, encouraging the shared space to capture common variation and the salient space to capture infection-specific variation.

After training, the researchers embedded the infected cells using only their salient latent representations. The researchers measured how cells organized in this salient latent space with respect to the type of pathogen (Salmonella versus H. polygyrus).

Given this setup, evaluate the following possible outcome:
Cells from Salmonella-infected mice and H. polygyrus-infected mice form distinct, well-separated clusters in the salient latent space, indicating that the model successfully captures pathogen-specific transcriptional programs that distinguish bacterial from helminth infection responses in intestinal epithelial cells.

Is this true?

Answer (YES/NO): YES